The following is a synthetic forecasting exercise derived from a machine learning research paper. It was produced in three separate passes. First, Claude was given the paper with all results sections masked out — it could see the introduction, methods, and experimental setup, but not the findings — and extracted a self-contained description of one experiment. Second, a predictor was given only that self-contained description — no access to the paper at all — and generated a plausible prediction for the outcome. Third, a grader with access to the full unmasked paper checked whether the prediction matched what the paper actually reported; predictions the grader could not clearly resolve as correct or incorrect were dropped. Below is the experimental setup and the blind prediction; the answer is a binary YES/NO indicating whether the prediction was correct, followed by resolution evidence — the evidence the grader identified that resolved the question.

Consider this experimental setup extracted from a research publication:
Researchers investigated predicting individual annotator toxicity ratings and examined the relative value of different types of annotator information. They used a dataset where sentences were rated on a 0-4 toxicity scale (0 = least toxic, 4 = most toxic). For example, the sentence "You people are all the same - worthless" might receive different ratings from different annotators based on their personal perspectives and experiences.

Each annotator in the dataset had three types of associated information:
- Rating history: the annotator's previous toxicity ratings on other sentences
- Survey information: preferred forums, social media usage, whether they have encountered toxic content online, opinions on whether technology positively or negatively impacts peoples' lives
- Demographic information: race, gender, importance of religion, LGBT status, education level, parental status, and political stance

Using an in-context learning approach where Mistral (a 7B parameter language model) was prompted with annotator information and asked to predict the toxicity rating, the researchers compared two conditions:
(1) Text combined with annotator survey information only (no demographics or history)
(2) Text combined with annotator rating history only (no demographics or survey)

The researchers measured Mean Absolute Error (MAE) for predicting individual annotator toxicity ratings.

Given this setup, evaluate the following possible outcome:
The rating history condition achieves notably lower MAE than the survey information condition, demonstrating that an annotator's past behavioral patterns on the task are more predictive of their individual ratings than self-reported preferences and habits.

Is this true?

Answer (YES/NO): NO